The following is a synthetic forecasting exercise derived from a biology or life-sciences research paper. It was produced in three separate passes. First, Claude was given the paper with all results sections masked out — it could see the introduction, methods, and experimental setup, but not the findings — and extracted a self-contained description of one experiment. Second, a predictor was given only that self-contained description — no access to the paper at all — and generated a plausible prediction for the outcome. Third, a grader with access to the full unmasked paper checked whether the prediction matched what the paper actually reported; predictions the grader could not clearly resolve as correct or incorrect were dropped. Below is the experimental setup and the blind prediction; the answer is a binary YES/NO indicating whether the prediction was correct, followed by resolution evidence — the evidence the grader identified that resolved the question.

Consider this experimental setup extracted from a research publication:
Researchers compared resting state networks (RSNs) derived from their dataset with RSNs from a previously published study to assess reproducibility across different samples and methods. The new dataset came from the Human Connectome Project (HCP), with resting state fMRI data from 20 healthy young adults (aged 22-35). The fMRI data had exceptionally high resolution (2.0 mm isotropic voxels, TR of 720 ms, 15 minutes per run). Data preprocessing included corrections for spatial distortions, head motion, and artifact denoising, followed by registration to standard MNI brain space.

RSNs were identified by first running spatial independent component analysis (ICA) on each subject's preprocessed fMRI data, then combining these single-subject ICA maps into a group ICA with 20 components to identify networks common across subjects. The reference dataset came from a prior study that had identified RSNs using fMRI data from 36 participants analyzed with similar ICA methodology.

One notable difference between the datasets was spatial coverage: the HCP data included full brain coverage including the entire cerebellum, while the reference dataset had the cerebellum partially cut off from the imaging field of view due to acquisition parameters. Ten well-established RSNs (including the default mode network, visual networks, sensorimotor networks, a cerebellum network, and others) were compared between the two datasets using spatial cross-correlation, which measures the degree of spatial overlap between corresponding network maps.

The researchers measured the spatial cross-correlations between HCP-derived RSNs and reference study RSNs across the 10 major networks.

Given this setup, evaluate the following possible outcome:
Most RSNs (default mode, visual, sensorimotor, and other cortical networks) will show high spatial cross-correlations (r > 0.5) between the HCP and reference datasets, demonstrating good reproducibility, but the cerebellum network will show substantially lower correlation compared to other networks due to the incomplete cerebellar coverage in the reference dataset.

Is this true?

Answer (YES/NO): NO